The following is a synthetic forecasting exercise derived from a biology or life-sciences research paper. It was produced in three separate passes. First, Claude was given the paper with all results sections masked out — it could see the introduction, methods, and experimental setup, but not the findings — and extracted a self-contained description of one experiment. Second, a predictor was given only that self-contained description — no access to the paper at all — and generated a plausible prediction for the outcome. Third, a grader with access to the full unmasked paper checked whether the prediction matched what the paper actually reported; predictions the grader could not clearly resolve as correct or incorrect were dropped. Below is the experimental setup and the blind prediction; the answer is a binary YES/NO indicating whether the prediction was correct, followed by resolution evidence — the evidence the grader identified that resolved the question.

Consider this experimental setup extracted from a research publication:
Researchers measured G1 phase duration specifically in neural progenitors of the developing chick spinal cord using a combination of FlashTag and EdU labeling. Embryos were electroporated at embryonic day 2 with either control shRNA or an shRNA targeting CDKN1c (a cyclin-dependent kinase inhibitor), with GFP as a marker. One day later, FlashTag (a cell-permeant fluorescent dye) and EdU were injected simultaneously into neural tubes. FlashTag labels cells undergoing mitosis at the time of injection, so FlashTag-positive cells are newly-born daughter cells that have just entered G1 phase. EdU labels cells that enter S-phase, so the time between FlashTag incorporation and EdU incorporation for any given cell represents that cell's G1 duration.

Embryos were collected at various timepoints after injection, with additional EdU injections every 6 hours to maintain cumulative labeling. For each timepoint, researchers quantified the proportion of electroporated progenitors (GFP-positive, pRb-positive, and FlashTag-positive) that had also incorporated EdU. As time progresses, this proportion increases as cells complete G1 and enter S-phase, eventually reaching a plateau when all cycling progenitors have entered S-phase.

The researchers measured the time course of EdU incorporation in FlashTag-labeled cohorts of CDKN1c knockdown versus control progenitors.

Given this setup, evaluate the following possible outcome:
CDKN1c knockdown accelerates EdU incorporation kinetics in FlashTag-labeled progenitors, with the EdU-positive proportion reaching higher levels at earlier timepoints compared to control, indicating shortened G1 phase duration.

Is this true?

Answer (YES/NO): YES